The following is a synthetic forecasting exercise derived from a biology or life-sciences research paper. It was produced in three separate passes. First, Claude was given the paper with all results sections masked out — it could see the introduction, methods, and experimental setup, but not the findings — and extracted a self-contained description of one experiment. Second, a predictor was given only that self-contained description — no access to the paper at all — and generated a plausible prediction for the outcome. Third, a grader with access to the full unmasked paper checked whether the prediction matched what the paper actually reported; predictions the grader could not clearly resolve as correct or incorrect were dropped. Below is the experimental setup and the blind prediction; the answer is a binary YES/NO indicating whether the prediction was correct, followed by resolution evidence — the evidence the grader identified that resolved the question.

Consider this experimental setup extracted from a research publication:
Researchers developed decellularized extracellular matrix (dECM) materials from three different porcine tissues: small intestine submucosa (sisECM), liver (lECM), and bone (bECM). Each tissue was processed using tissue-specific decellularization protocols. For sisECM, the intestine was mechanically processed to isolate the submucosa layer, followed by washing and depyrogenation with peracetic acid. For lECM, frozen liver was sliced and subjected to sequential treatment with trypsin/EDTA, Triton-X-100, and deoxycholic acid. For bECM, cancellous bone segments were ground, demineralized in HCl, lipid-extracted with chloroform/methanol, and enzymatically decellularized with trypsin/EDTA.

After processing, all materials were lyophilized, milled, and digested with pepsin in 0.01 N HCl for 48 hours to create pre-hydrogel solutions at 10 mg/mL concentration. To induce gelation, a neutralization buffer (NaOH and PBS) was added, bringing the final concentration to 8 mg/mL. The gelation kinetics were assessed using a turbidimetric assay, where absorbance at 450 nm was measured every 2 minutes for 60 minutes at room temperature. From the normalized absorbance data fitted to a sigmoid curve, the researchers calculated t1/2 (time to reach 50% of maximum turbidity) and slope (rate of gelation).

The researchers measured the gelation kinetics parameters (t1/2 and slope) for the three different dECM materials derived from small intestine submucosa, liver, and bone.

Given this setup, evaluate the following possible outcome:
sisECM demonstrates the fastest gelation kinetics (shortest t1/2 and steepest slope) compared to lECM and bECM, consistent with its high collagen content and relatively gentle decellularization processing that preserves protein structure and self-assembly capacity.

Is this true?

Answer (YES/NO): NO